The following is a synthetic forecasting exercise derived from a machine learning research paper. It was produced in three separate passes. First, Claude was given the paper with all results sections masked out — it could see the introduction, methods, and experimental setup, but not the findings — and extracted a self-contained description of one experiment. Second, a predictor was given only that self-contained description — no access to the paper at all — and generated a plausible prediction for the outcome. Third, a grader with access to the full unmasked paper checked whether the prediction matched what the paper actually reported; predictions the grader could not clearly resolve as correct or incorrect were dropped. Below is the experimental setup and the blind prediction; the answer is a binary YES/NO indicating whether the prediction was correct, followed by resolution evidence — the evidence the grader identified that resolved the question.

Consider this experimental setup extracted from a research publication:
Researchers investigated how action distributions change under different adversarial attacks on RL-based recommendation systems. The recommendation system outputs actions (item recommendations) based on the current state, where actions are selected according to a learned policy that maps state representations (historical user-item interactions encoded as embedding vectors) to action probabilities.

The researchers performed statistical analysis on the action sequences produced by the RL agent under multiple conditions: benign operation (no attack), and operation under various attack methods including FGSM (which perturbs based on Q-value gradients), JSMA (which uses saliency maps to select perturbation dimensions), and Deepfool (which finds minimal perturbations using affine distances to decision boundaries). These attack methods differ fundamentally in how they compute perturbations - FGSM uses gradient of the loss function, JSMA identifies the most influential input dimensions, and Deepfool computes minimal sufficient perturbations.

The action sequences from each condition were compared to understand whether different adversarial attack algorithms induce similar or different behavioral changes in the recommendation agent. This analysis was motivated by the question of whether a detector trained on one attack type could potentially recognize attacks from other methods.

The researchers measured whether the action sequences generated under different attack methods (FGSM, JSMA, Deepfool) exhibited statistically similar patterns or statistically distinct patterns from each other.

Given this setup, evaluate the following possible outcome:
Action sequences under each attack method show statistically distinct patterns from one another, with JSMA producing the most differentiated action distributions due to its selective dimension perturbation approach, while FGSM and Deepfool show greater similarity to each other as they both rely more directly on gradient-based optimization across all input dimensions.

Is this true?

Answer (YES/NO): NO